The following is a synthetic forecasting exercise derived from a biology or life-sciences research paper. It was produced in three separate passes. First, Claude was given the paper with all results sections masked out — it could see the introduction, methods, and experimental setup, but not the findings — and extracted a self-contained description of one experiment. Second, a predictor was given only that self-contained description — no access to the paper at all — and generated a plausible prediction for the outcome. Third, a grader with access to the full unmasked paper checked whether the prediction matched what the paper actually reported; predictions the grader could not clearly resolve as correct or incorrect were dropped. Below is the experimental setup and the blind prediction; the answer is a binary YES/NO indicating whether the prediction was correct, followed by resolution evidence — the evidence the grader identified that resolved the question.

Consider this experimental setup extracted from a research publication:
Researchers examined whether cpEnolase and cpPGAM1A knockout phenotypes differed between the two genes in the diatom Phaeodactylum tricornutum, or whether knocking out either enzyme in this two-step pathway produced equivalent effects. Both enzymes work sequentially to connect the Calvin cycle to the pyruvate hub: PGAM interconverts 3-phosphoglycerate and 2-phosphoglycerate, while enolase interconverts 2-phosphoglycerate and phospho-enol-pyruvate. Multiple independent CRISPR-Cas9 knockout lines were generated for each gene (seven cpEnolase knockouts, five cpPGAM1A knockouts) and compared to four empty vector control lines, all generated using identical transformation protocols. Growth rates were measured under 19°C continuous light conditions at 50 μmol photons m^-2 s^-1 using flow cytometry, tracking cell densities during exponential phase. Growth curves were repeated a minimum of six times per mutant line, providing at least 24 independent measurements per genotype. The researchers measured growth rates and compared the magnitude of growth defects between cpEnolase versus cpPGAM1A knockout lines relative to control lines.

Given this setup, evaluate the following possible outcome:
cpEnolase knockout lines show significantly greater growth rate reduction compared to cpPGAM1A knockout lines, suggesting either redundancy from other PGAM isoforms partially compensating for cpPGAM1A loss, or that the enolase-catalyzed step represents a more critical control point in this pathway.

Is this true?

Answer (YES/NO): NO